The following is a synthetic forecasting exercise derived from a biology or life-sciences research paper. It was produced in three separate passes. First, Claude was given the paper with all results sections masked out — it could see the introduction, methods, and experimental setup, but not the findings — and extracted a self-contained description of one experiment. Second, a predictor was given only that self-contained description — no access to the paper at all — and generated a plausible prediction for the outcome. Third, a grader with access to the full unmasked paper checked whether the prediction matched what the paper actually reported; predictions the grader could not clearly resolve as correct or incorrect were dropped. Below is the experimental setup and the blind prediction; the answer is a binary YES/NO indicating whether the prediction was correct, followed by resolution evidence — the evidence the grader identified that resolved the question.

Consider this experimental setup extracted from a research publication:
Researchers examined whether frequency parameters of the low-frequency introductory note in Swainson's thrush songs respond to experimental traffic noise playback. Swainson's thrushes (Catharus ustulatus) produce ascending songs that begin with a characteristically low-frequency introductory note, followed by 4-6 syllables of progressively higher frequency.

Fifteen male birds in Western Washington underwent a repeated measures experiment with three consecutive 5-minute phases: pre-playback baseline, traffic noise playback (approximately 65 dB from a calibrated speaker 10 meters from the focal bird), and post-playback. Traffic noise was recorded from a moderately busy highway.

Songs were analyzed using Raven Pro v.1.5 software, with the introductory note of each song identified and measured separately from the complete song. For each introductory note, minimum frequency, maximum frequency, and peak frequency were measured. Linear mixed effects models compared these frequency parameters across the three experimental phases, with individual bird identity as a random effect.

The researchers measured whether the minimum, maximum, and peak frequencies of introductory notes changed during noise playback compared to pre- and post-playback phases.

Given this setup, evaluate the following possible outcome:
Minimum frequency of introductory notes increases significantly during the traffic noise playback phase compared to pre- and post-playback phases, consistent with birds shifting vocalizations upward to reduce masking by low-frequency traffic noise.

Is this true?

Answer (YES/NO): YES